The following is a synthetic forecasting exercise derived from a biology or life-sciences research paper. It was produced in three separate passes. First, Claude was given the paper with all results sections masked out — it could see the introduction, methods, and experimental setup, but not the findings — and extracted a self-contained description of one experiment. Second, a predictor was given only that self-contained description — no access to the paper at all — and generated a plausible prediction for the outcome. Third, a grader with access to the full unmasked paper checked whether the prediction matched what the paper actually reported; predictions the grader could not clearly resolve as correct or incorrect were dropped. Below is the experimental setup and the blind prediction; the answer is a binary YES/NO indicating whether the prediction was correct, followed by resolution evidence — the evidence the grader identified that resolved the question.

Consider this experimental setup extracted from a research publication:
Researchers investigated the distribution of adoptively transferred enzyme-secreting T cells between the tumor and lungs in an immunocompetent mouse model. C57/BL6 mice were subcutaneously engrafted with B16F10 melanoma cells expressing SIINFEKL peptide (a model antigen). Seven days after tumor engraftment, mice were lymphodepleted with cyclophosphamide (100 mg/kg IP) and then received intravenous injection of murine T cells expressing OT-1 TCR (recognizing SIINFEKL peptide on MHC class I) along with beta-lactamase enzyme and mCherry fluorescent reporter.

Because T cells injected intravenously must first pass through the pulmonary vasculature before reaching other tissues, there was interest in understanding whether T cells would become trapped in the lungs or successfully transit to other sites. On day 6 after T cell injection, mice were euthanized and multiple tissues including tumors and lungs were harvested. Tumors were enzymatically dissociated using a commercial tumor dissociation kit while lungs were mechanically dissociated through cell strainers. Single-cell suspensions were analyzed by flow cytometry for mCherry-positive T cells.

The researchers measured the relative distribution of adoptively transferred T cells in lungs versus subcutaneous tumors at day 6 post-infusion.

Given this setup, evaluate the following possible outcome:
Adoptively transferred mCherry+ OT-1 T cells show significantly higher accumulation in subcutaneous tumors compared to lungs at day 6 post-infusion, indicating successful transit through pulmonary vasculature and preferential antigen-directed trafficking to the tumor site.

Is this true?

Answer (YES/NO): YES